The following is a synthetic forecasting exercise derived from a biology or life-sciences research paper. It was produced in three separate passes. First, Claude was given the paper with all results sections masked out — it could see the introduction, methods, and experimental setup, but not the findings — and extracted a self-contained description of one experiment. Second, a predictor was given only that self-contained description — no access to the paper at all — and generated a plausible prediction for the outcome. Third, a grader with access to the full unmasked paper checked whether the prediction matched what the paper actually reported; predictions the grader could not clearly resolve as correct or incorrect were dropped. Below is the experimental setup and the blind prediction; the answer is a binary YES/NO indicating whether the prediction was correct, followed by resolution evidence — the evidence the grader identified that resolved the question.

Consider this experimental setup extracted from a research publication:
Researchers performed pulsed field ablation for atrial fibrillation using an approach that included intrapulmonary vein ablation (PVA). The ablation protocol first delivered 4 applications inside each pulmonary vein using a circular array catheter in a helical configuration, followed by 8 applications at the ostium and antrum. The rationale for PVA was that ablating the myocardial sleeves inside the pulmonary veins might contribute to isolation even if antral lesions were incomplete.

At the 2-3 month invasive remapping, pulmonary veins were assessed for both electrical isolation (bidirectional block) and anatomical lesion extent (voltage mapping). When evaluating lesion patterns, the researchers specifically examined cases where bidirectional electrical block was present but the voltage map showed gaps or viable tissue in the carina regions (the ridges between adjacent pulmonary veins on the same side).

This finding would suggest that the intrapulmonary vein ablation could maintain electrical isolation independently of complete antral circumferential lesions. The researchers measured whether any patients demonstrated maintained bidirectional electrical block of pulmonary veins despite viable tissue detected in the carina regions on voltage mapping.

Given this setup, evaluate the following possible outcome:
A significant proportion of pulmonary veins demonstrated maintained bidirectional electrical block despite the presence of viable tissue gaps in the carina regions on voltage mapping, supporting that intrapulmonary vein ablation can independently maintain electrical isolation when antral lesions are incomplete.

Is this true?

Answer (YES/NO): NO